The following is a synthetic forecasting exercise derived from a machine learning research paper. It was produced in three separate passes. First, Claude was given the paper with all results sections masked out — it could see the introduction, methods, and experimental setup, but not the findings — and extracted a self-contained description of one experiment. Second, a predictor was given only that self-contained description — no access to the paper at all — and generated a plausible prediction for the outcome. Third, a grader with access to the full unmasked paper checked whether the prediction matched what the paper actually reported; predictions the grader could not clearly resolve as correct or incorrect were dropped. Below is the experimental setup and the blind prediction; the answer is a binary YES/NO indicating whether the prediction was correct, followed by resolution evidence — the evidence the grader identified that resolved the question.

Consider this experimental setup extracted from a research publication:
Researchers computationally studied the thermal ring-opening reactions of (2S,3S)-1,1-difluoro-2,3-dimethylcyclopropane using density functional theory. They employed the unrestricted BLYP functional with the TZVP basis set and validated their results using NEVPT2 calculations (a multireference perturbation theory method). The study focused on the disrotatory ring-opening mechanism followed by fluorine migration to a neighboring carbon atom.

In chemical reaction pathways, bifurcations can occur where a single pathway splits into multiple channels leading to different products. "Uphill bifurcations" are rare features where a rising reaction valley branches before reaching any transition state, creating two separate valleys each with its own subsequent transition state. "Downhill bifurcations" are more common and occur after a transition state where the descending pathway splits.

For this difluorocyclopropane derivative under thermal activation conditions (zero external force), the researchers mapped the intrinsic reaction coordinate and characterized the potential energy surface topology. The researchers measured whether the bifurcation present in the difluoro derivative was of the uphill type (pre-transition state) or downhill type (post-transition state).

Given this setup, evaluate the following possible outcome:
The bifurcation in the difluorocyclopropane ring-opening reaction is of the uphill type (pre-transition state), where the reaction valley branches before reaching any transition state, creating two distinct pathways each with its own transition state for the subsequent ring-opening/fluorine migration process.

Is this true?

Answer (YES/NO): YES